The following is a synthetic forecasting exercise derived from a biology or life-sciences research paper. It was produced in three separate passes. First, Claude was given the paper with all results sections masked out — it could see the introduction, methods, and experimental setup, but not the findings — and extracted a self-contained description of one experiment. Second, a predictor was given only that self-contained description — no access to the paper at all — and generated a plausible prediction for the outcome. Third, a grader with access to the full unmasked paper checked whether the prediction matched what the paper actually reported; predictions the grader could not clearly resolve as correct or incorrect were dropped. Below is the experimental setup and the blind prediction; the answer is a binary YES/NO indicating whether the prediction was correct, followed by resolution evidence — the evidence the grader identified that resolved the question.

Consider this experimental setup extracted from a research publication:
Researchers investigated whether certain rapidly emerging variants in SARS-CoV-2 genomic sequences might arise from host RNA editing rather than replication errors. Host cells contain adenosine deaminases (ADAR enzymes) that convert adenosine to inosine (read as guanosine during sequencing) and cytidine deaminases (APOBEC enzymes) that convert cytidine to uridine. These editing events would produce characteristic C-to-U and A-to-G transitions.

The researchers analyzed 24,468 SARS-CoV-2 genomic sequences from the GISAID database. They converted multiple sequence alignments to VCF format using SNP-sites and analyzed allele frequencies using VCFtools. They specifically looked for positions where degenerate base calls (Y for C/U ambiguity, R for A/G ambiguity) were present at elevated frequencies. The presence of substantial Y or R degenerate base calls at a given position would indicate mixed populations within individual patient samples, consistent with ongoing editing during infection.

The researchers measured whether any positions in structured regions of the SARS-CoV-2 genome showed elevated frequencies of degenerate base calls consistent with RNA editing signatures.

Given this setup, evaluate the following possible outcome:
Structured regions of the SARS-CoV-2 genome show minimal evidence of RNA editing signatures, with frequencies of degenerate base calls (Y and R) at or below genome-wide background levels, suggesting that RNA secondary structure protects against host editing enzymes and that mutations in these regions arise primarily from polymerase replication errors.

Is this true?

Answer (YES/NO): NO